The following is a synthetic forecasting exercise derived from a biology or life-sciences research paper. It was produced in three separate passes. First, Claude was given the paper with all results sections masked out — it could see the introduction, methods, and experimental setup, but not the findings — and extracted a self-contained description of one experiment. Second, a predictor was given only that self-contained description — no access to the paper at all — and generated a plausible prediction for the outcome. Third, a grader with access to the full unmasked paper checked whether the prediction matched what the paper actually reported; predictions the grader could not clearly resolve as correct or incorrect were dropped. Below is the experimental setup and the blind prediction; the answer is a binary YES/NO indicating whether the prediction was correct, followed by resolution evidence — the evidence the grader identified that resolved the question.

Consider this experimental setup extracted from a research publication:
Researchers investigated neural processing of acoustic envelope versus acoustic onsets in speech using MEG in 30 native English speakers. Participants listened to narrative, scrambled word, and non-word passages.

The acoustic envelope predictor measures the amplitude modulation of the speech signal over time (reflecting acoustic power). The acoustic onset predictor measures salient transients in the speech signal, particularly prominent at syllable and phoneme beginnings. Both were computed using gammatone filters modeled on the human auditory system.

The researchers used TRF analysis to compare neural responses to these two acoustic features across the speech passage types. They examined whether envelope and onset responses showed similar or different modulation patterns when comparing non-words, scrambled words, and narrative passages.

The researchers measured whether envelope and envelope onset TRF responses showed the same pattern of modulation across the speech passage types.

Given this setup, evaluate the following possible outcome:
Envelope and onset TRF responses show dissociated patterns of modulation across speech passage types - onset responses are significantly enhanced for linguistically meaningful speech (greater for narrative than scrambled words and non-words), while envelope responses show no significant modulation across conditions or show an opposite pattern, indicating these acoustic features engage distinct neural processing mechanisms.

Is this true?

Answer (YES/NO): NO